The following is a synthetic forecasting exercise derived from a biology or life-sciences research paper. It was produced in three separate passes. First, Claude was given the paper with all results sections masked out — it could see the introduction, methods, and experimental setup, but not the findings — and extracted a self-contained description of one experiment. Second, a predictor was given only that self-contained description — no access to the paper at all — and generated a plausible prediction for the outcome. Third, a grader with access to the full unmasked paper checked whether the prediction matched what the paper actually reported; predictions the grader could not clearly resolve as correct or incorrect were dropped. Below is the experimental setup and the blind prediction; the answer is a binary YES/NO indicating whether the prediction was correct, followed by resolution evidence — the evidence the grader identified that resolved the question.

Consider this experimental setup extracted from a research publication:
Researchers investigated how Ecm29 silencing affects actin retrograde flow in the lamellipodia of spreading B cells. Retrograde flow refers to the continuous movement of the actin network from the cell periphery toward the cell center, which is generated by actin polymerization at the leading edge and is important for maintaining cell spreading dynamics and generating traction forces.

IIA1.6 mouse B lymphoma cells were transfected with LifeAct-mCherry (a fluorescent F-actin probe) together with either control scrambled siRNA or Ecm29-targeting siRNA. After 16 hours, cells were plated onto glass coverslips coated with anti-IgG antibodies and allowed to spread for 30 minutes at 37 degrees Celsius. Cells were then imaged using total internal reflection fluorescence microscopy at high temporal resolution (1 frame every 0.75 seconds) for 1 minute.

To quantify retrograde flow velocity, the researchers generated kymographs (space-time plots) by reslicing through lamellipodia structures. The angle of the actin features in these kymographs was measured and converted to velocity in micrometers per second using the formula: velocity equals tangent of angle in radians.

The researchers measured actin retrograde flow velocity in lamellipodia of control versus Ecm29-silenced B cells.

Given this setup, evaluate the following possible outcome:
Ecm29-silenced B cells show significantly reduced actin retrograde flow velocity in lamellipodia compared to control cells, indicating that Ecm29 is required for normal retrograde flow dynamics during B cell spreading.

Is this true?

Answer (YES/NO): YES